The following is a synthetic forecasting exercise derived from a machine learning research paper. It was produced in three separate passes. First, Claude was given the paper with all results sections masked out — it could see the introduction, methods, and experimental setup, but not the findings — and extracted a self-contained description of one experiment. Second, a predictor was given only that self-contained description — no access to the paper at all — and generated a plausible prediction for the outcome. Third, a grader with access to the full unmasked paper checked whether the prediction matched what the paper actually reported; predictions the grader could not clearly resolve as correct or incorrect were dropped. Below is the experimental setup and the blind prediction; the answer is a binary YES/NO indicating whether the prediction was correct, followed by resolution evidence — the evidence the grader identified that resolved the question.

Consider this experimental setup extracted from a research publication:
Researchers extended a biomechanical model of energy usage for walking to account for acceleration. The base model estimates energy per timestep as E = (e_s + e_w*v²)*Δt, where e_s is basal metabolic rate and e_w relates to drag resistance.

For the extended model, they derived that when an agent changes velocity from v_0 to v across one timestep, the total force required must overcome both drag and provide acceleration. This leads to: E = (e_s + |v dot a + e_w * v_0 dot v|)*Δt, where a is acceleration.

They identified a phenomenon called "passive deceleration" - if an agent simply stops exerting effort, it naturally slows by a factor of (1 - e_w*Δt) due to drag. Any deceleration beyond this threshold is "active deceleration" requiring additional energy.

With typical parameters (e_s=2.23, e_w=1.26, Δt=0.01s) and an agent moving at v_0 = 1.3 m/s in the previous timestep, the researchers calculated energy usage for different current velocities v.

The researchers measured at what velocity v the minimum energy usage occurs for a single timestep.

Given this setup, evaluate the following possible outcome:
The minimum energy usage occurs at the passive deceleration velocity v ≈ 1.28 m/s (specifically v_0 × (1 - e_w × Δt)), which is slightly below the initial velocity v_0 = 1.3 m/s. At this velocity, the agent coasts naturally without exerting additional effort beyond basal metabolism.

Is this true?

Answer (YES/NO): YES